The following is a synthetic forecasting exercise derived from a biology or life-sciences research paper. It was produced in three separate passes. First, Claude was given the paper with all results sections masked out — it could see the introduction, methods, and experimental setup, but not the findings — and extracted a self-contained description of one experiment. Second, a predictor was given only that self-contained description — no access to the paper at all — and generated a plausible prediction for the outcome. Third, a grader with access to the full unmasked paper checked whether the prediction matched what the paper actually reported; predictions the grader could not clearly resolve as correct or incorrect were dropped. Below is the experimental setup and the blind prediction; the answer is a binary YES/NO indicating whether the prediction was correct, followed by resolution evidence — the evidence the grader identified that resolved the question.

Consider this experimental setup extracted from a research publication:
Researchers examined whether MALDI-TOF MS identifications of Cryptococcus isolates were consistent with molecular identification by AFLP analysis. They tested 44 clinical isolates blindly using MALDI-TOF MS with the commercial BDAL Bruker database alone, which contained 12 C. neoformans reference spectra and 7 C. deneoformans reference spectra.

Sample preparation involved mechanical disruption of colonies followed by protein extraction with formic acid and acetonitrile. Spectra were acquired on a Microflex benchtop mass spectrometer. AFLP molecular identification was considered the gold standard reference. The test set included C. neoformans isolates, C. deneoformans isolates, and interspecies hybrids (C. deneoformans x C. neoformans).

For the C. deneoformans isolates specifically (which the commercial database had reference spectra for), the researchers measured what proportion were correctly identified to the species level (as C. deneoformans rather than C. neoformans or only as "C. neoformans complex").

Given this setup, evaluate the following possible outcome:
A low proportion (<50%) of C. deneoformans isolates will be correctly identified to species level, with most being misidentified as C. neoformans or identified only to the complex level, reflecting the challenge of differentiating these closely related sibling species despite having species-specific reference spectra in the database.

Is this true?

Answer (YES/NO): YES